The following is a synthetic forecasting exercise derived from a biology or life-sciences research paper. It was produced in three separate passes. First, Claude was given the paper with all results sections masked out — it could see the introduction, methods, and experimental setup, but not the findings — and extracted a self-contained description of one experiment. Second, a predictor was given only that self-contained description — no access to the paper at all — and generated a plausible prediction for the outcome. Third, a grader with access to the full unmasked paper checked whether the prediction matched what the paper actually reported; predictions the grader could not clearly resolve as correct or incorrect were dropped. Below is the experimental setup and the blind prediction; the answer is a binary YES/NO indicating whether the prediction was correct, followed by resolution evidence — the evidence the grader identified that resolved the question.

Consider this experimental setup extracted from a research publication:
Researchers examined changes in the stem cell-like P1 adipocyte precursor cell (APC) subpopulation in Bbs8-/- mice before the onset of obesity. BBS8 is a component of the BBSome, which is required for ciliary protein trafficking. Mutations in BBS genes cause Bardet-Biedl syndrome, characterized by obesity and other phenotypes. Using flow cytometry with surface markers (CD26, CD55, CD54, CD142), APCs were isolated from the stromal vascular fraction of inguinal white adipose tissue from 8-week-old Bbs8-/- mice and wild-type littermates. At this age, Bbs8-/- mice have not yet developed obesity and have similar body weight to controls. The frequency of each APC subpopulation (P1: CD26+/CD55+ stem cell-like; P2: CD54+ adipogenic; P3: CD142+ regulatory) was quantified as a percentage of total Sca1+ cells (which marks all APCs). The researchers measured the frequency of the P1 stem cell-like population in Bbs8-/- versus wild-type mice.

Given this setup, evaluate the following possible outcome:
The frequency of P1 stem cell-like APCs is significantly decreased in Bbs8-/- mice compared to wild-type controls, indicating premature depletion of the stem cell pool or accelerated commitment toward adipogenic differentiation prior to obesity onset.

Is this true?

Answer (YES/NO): NO